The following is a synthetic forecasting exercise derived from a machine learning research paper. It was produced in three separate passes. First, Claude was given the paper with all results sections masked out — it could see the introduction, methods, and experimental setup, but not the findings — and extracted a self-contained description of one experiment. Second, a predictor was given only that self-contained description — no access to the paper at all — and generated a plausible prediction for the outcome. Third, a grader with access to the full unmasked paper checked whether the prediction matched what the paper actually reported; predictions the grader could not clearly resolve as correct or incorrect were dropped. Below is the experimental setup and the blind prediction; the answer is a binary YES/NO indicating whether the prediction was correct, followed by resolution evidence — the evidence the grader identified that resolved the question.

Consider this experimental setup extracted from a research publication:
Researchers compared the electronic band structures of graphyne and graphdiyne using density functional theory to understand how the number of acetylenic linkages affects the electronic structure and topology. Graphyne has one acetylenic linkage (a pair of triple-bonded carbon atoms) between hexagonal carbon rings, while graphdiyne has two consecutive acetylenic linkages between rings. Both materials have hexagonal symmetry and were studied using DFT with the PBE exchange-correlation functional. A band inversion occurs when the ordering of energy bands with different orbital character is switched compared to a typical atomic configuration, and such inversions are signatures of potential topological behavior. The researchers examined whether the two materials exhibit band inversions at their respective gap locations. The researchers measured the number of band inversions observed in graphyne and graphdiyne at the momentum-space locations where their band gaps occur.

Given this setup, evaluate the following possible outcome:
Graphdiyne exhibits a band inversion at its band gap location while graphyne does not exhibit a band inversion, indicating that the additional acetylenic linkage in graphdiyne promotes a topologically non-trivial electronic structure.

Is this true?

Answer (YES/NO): NO